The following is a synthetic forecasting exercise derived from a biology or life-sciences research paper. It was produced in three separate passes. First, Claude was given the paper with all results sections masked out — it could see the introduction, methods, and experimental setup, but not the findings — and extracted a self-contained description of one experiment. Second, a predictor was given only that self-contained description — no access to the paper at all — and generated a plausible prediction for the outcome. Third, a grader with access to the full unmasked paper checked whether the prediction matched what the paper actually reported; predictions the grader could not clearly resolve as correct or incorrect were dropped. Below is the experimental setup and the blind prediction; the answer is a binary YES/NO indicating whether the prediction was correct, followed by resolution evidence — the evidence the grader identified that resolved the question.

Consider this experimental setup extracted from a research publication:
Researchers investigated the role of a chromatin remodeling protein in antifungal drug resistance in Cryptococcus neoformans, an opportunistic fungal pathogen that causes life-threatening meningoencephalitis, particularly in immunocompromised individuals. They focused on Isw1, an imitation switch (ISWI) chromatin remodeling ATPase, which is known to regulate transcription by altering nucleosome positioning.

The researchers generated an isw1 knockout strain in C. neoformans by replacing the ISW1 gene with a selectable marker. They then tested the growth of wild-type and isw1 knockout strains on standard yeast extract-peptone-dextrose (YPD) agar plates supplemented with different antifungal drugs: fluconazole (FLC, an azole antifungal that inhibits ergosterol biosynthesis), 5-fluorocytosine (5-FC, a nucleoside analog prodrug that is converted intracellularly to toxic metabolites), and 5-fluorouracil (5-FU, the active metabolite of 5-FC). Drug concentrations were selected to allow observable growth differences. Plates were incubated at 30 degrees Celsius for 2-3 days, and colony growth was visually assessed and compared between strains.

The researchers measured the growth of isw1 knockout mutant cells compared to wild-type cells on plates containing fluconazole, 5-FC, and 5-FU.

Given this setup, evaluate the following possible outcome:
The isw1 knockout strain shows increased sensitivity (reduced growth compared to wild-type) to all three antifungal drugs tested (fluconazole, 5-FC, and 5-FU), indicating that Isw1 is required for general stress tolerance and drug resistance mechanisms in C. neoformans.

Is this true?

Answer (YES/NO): NO